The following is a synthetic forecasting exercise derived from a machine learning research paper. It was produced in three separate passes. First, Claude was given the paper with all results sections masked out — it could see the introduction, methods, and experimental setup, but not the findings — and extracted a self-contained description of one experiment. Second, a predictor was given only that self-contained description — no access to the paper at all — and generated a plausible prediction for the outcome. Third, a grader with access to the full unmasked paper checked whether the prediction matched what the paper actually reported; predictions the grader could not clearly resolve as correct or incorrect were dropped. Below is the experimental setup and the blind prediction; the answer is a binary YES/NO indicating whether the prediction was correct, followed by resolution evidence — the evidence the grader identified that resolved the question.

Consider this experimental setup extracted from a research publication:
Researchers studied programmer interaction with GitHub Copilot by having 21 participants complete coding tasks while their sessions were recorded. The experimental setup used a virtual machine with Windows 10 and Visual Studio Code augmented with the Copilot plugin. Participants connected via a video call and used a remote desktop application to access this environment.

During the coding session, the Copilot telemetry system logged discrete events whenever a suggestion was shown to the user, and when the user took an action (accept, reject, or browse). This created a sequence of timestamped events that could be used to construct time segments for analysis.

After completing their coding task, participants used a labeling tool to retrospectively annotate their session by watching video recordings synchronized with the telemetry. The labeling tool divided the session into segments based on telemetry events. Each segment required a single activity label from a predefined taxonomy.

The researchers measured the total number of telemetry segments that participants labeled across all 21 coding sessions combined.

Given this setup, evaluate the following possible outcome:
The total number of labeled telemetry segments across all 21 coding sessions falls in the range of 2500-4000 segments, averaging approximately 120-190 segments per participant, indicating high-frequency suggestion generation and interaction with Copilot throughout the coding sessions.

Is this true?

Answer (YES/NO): YES